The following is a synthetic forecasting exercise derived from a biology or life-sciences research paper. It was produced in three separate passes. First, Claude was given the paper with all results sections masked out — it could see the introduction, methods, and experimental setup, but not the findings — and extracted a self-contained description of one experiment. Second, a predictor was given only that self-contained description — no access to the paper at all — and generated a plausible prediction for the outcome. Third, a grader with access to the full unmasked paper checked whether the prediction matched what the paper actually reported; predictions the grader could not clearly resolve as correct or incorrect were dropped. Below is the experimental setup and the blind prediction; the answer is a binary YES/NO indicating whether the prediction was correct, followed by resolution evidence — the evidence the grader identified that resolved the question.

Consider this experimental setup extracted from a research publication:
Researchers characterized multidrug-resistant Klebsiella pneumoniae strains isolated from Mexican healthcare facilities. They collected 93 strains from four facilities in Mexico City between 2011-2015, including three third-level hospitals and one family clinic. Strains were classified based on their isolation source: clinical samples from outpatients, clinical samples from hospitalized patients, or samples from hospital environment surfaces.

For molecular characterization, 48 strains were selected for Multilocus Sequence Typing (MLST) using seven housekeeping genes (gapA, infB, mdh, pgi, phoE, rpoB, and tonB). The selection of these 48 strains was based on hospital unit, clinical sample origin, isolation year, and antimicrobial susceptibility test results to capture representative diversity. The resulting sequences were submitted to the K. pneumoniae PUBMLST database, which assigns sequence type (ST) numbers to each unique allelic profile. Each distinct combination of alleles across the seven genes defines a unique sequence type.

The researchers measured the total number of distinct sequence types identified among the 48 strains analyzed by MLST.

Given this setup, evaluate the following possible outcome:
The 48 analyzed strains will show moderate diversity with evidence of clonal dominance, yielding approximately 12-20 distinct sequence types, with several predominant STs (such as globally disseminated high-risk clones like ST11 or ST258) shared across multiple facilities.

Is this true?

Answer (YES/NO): NO